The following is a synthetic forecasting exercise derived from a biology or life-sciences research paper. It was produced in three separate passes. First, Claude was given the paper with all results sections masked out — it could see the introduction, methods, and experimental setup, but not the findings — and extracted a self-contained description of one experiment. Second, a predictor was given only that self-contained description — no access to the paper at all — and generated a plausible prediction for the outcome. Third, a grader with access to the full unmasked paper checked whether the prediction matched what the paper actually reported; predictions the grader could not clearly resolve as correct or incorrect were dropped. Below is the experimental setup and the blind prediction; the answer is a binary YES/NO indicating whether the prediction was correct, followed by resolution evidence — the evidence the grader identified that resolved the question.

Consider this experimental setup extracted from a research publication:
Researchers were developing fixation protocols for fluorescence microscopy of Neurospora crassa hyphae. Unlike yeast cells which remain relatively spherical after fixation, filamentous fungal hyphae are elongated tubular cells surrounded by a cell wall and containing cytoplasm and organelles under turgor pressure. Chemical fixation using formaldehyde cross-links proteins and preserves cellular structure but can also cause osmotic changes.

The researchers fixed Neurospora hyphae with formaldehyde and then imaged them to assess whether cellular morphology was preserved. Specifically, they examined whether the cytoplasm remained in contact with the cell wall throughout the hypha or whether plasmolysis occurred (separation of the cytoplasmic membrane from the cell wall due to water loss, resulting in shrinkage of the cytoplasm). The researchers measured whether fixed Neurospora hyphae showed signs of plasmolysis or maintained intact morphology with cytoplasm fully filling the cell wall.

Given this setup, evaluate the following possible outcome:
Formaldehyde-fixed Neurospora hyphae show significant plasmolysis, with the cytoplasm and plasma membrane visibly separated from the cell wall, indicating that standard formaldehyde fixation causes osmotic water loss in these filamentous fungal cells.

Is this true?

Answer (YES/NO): NO